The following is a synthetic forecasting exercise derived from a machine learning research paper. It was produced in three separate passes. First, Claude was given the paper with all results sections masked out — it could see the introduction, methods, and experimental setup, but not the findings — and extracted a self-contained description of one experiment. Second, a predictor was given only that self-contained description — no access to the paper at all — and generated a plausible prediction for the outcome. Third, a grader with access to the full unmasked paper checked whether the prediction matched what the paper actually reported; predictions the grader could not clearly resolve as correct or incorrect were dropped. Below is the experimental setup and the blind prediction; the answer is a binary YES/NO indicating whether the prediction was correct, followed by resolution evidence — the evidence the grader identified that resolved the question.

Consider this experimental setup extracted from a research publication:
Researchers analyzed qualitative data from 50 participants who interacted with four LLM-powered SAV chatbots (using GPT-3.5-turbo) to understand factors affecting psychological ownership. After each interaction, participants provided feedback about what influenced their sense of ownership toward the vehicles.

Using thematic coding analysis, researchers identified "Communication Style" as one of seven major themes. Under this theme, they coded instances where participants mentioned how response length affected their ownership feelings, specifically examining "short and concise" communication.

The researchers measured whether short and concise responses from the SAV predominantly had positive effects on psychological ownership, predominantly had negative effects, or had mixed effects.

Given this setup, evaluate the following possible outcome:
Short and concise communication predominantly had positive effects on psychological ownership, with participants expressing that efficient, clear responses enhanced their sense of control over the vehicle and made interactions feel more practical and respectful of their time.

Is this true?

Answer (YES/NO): NO